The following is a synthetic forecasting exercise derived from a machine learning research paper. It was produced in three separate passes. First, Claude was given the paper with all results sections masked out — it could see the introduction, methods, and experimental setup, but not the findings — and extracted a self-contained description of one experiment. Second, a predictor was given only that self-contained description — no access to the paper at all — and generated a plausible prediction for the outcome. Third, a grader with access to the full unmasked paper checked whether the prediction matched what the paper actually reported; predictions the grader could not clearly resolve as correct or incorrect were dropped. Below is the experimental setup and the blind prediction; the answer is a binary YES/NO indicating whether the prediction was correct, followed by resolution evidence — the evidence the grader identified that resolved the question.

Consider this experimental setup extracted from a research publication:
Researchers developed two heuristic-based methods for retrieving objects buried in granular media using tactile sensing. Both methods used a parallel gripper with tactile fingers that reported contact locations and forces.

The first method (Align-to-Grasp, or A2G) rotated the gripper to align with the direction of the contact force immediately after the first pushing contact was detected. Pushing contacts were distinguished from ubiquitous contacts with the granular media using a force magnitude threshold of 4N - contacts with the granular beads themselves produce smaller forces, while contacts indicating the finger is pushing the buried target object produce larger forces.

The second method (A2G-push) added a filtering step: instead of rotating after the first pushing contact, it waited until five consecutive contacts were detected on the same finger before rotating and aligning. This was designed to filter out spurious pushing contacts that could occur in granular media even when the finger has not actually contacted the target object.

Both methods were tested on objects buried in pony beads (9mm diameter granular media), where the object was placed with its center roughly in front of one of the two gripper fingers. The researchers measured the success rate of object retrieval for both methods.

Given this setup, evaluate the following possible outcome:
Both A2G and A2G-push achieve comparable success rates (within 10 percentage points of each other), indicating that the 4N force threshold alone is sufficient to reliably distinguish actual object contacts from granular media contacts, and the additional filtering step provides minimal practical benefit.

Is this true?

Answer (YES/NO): YES